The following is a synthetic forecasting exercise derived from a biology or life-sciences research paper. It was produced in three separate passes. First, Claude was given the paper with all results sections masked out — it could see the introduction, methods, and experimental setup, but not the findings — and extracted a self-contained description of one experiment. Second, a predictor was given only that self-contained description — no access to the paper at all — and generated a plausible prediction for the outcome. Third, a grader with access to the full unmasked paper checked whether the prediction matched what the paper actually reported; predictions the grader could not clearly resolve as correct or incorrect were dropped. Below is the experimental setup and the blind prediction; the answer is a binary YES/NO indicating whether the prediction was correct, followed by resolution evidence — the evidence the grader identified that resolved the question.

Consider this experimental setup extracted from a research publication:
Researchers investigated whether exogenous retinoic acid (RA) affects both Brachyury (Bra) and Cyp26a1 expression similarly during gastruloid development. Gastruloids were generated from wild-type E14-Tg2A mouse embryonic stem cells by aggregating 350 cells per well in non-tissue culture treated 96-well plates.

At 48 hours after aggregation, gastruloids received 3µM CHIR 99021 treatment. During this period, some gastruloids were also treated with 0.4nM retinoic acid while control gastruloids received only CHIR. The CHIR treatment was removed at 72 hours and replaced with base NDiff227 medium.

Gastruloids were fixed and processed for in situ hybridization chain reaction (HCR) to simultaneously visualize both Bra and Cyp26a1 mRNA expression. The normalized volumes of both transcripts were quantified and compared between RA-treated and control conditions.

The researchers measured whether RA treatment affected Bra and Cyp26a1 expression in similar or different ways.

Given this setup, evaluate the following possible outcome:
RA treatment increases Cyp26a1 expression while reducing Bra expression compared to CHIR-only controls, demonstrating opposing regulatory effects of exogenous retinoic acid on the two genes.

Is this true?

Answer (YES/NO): NO